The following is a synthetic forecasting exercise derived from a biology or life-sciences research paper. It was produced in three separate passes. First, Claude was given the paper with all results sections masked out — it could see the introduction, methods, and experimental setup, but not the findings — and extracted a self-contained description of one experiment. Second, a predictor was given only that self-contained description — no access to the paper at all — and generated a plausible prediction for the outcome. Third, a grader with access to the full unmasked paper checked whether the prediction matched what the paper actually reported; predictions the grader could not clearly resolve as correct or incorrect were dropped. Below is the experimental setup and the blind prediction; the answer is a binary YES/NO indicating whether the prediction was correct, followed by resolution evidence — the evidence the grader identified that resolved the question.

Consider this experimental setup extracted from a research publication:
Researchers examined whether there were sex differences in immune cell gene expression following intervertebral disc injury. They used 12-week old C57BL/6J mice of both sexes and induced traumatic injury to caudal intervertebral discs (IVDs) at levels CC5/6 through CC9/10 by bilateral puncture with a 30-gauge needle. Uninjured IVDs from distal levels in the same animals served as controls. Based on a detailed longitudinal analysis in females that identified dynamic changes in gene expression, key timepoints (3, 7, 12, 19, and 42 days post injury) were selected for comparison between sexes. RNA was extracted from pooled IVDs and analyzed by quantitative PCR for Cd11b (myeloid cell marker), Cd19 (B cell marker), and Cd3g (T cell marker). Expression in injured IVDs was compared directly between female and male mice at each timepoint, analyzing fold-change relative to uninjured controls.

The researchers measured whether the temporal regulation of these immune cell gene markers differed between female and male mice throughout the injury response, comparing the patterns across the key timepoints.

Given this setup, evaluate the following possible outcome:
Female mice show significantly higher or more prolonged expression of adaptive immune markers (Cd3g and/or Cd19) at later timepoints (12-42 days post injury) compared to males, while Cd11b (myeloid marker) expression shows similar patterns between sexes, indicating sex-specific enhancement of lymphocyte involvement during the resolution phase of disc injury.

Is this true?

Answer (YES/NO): NO